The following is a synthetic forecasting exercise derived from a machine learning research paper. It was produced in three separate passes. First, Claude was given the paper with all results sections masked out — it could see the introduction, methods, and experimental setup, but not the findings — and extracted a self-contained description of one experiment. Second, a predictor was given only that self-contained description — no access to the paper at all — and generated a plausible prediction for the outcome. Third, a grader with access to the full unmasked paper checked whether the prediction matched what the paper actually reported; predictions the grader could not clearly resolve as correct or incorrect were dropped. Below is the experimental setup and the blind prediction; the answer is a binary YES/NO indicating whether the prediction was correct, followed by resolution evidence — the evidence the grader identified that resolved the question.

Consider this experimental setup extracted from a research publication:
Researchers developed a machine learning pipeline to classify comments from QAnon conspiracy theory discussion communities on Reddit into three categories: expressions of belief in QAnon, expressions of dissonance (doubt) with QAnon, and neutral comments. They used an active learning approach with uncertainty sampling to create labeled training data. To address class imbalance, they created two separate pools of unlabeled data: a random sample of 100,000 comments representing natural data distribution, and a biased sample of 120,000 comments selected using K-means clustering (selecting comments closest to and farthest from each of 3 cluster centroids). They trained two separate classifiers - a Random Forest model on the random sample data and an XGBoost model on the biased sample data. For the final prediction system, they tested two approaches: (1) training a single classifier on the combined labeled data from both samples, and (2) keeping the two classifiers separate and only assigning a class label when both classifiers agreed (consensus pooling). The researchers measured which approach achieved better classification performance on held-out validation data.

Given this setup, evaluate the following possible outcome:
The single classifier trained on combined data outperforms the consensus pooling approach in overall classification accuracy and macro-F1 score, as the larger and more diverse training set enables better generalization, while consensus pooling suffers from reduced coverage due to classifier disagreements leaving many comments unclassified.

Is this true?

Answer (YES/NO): NO